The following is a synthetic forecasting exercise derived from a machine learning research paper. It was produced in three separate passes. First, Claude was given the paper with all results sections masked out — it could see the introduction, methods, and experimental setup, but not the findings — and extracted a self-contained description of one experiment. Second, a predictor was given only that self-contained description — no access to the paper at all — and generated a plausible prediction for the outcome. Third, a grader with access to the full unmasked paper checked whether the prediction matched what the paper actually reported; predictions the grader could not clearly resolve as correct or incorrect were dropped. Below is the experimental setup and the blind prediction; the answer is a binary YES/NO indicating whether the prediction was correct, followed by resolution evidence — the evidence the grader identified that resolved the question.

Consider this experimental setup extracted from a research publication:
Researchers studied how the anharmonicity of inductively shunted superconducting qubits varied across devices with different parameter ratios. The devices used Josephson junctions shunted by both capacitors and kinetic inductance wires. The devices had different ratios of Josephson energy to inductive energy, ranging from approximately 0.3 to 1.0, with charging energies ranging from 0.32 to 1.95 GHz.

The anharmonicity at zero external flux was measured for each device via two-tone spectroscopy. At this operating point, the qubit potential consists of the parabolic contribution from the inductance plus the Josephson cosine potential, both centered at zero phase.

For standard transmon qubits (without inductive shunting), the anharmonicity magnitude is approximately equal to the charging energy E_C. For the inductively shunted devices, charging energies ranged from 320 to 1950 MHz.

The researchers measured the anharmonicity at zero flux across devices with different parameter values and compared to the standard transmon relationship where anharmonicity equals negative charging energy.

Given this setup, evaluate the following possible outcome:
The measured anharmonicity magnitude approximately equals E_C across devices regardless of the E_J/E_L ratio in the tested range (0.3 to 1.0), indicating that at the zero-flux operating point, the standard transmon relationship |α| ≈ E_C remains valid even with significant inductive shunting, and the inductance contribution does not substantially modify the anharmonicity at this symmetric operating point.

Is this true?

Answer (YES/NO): NO